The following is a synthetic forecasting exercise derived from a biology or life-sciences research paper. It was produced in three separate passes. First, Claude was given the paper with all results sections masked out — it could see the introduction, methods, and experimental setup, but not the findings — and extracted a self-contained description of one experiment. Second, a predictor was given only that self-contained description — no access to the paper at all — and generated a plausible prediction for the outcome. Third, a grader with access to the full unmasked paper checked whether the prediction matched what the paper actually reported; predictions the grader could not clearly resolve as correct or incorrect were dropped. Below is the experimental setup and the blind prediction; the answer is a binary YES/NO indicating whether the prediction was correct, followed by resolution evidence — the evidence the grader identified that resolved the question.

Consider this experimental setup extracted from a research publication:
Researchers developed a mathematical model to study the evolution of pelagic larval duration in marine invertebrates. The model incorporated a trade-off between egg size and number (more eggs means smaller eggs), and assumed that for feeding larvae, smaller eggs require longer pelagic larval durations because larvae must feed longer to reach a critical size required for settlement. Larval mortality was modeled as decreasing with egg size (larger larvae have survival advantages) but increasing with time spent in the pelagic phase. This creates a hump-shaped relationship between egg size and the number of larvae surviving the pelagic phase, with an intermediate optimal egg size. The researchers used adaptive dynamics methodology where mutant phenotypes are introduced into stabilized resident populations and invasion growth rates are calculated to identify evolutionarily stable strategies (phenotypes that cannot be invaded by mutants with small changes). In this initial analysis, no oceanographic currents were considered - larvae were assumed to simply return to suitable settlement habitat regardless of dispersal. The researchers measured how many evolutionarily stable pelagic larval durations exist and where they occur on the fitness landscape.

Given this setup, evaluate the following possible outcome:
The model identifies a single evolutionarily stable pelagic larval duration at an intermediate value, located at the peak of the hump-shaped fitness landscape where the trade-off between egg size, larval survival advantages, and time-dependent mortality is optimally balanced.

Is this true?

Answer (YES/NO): YES